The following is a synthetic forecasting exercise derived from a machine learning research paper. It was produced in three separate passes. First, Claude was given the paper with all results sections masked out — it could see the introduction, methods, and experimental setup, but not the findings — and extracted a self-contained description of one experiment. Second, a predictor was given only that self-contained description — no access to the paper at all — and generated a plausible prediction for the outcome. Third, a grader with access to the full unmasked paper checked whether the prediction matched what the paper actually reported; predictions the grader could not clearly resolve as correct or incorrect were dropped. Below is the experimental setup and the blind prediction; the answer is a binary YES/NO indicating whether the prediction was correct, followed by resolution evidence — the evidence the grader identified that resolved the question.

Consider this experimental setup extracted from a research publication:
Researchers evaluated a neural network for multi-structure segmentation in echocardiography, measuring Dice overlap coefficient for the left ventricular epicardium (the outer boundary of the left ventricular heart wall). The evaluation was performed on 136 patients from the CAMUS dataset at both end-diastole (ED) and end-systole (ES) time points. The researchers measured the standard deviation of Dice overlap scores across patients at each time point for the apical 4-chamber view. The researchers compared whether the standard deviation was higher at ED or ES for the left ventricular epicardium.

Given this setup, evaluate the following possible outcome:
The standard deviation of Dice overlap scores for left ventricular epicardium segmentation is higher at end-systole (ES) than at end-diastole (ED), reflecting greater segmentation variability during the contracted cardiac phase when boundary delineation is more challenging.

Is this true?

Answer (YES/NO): YES